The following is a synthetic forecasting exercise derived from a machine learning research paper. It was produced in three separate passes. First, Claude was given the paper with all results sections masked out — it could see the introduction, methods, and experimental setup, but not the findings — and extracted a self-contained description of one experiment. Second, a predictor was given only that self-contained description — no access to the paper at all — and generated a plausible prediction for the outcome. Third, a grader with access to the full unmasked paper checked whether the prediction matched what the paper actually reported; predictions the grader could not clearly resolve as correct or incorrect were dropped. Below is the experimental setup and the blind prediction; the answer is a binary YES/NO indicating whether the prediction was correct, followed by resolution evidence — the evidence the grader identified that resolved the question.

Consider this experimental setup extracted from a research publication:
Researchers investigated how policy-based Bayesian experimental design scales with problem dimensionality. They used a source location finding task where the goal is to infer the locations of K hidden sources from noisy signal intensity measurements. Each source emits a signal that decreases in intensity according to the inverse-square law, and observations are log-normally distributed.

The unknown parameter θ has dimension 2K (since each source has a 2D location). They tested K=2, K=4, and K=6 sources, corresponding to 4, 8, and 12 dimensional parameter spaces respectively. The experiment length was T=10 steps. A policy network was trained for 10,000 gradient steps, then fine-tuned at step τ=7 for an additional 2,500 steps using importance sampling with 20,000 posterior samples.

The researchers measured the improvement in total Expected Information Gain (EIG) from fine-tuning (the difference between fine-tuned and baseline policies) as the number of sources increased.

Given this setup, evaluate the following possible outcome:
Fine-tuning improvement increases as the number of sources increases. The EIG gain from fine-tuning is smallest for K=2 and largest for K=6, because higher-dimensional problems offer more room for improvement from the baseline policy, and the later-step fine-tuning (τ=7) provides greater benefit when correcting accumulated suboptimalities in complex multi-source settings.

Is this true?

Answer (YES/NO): NO